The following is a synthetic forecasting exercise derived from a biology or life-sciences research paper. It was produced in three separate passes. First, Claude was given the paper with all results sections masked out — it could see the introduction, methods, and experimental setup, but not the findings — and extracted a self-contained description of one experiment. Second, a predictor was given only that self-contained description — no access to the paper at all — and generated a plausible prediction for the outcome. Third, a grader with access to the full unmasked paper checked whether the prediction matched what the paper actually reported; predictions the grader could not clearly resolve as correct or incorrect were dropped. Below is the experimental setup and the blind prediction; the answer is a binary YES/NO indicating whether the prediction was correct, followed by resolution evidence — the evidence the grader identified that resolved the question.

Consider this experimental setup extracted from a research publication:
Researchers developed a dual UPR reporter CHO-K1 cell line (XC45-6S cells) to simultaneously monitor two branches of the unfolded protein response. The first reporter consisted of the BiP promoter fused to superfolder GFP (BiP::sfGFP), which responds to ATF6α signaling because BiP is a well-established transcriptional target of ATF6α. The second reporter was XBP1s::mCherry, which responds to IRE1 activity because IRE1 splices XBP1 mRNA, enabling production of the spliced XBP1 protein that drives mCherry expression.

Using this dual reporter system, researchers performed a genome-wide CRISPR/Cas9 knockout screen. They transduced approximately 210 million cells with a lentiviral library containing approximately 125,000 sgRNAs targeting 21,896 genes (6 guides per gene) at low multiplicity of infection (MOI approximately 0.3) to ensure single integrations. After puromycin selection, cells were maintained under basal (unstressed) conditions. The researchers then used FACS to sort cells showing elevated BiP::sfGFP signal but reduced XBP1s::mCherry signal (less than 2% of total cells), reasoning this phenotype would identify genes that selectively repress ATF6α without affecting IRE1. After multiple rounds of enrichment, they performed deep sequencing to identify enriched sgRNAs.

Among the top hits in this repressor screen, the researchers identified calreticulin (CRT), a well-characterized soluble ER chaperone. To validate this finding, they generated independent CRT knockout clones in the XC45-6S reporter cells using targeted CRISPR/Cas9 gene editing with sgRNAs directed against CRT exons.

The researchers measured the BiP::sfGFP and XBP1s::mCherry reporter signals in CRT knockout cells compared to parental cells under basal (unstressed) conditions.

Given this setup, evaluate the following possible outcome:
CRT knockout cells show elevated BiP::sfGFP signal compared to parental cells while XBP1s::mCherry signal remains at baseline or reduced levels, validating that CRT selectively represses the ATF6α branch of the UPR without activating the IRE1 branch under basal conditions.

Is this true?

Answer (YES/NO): YES